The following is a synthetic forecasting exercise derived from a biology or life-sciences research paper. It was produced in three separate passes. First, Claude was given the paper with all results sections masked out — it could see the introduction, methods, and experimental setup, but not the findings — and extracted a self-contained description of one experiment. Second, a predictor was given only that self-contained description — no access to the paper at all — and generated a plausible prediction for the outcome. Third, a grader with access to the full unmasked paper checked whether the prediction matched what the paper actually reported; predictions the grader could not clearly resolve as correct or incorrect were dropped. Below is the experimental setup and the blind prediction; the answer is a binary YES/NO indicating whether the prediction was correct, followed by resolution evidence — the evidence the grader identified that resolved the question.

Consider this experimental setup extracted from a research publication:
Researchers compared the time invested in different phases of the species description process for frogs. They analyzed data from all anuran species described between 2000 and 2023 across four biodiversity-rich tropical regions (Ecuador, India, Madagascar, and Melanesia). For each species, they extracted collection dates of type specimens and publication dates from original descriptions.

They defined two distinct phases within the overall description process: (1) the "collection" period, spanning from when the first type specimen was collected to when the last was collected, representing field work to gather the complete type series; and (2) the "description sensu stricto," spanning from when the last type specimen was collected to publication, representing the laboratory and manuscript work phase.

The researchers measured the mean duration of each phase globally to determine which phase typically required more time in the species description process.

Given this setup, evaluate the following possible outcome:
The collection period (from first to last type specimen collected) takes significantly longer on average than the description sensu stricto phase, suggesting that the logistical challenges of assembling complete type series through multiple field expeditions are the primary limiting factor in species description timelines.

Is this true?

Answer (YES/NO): NO